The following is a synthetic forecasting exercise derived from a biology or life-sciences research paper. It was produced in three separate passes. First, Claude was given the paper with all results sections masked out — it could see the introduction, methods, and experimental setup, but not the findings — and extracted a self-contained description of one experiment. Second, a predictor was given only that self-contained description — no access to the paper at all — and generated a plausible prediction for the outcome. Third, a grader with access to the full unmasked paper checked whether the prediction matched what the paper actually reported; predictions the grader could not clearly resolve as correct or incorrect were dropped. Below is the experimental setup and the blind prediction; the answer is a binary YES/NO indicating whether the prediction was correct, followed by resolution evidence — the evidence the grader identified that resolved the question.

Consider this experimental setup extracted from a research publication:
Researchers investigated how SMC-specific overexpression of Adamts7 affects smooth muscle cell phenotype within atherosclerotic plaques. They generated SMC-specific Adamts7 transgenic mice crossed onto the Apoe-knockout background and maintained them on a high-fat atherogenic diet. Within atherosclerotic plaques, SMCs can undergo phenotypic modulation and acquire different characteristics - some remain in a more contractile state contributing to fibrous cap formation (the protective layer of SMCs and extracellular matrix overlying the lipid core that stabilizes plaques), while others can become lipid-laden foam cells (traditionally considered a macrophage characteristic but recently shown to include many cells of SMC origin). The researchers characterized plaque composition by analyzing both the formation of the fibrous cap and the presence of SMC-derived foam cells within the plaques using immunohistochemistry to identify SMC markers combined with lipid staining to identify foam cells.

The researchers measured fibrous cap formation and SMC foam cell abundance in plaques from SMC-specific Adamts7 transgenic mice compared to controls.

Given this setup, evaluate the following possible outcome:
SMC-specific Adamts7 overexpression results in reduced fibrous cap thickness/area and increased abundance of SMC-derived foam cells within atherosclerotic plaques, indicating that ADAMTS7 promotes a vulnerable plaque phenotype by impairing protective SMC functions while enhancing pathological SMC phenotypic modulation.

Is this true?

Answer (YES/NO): YES